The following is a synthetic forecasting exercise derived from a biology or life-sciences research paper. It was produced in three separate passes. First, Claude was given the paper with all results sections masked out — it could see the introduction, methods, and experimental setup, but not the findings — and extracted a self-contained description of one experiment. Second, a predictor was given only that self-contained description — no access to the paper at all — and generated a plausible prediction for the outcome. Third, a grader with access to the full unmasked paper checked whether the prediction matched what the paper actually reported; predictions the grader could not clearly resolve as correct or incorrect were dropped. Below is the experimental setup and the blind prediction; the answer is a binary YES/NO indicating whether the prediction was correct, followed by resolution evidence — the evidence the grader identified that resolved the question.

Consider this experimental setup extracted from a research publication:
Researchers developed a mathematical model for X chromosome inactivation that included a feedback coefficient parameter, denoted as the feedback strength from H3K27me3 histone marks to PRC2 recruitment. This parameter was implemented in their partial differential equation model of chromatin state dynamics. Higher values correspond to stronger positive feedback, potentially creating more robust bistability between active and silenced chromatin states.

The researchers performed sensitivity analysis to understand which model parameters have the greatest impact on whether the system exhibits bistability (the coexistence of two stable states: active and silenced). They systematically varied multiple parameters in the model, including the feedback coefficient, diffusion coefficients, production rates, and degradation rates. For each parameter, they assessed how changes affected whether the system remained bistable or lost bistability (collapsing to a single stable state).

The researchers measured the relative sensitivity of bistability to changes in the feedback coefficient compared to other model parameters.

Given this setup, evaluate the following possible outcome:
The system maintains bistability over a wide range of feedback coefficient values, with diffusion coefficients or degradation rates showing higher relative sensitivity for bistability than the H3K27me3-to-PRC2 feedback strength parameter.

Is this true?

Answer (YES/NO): NO